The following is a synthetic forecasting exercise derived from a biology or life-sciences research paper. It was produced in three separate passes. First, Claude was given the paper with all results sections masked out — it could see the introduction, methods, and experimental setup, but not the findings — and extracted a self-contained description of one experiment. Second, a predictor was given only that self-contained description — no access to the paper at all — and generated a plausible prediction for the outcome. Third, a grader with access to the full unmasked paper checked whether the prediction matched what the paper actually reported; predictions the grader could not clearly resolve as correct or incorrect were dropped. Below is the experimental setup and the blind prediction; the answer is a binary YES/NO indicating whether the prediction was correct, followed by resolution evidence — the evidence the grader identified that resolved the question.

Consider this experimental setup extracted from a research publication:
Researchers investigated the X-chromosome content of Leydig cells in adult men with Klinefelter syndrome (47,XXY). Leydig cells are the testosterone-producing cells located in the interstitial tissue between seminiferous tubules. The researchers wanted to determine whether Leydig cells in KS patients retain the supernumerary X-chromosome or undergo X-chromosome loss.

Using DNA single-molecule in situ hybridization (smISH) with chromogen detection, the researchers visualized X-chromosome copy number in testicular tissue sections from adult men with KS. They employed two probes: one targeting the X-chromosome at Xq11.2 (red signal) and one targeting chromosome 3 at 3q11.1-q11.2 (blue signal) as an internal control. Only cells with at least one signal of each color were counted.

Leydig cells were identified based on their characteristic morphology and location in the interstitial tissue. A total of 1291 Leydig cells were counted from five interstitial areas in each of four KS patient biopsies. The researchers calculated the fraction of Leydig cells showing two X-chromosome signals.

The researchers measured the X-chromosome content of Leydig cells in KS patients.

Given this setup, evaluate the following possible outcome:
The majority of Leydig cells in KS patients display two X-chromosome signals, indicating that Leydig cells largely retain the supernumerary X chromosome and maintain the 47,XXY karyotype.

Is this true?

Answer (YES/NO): YES